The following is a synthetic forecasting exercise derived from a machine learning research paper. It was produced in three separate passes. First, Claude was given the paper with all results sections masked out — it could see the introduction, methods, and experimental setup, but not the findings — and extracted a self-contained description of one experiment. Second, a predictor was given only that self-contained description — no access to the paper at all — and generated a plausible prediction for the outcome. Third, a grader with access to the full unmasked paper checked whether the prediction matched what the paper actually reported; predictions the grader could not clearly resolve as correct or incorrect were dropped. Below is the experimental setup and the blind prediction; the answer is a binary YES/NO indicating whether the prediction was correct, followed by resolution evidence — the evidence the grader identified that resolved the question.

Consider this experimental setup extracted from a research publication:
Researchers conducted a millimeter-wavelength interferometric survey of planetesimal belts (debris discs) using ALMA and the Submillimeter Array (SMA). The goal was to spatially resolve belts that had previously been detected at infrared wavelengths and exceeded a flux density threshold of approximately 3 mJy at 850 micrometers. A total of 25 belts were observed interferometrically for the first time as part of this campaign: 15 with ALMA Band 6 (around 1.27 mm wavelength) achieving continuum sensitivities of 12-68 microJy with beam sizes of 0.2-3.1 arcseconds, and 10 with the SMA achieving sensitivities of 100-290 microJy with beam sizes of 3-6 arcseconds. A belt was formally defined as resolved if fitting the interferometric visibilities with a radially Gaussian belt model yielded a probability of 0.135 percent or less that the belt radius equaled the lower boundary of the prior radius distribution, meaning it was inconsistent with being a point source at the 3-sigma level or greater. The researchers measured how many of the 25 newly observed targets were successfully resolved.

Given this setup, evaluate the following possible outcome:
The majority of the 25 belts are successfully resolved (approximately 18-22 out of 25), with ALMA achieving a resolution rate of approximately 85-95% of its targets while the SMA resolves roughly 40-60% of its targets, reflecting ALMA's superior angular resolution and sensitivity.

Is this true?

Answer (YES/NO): NO